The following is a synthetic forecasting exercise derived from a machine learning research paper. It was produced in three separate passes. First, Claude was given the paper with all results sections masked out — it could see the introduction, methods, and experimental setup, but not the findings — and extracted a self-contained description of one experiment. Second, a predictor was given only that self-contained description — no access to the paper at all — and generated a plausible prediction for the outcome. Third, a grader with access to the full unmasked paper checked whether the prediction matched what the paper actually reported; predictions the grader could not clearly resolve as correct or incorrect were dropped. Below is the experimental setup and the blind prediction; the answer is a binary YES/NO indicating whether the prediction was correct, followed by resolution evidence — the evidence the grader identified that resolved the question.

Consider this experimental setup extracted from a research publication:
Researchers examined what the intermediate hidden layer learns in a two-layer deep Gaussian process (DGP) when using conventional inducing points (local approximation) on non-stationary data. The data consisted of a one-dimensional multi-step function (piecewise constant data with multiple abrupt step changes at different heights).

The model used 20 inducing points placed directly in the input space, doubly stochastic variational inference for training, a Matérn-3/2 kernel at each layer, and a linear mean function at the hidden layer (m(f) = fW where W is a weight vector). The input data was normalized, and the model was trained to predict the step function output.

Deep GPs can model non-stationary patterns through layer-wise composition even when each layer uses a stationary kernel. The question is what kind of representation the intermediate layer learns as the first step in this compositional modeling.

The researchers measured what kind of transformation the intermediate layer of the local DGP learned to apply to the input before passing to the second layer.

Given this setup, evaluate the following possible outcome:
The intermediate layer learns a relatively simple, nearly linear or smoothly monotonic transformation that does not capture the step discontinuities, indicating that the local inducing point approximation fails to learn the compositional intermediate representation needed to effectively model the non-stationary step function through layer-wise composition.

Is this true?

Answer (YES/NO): NO